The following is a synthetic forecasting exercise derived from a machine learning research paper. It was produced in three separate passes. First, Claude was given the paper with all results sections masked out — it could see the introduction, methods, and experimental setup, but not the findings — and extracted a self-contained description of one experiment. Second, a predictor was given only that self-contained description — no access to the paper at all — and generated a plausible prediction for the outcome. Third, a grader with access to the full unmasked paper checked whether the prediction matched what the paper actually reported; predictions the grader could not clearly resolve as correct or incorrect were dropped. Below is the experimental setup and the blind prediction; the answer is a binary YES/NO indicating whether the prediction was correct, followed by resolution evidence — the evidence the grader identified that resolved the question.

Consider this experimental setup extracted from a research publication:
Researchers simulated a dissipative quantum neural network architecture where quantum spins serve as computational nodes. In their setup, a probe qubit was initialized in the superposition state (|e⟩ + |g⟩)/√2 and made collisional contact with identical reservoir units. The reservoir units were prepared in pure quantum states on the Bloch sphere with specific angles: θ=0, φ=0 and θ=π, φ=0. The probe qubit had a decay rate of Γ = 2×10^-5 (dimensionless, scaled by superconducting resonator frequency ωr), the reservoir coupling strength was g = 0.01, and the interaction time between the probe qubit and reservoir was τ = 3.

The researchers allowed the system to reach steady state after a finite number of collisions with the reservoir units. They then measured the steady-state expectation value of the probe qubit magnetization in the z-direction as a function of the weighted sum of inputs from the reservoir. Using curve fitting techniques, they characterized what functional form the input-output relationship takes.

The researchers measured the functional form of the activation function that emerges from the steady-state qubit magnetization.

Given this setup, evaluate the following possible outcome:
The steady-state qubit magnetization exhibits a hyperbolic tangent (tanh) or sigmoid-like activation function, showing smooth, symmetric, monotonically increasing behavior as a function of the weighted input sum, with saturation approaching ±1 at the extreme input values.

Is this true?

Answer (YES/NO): YES